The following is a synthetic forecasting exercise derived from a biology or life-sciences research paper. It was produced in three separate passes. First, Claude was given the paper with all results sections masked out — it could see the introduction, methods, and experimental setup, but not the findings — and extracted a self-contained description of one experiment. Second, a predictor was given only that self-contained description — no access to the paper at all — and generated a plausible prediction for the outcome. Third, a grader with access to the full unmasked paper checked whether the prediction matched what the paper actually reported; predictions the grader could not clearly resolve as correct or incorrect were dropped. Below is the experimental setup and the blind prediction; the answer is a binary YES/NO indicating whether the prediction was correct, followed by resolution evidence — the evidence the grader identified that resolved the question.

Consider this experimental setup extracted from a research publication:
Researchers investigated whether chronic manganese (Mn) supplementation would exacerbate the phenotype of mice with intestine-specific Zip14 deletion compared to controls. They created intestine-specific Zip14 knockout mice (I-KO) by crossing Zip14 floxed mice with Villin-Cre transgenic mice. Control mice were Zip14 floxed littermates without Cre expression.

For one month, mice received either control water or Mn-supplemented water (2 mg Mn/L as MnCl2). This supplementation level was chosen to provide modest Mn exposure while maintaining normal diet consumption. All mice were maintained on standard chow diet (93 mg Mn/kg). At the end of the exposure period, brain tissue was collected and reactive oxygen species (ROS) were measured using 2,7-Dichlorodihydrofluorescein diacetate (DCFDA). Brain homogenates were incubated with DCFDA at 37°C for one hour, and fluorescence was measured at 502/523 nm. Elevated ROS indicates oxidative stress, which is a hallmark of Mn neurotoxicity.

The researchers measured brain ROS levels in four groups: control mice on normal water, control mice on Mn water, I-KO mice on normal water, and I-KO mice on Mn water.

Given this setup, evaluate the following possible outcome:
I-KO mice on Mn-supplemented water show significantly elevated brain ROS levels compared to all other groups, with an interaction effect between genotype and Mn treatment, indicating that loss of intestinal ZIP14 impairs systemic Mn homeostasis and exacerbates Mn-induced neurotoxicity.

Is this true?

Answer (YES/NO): NO